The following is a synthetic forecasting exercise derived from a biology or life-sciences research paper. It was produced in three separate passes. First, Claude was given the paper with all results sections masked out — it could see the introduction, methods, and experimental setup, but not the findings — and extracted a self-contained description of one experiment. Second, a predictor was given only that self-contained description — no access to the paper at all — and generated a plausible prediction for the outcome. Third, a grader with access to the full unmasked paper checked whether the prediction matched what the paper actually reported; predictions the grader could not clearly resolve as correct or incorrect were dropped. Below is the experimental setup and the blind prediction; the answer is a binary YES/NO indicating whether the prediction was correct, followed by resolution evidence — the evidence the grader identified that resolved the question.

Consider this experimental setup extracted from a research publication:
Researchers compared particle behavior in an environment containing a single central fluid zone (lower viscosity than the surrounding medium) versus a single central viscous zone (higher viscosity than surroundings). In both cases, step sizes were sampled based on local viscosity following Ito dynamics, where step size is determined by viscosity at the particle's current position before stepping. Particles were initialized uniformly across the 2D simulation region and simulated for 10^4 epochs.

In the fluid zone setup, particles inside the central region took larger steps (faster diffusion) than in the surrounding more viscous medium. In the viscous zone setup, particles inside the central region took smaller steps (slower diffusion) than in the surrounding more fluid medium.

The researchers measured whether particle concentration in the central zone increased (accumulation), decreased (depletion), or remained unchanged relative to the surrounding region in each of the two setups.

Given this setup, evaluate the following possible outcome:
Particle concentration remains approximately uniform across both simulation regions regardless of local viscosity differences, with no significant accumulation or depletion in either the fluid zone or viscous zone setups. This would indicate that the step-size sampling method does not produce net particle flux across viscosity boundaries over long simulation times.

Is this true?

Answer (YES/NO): NO